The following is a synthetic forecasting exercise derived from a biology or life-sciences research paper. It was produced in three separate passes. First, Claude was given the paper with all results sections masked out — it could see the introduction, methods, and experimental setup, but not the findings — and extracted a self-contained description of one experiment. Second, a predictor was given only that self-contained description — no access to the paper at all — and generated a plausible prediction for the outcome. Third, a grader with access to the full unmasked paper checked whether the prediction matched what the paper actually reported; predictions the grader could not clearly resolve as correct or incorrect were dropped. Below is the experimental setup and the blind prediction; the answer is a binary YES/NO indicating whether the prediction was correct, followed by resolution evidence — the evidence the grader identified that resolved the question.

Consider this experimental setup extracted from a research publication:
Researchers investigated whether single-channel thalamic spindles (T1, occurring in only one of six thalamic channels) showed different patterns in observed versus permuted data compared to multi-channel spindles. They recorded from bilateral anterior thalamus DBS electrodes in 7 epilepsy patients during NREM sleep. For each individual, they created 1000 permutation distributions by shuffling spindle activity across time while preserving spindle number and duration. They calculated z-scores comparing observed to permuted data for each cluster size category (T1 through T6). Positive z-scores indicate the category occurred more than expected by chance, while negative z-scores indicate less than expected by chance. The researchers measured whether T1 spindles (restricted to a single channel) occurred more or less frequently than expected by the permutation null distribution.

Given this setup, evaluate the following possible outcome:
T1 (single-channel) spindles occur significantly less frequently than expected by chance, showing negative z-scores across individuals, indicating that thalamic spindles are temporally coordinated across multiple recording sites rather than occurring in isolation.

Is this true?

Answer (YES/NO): YES